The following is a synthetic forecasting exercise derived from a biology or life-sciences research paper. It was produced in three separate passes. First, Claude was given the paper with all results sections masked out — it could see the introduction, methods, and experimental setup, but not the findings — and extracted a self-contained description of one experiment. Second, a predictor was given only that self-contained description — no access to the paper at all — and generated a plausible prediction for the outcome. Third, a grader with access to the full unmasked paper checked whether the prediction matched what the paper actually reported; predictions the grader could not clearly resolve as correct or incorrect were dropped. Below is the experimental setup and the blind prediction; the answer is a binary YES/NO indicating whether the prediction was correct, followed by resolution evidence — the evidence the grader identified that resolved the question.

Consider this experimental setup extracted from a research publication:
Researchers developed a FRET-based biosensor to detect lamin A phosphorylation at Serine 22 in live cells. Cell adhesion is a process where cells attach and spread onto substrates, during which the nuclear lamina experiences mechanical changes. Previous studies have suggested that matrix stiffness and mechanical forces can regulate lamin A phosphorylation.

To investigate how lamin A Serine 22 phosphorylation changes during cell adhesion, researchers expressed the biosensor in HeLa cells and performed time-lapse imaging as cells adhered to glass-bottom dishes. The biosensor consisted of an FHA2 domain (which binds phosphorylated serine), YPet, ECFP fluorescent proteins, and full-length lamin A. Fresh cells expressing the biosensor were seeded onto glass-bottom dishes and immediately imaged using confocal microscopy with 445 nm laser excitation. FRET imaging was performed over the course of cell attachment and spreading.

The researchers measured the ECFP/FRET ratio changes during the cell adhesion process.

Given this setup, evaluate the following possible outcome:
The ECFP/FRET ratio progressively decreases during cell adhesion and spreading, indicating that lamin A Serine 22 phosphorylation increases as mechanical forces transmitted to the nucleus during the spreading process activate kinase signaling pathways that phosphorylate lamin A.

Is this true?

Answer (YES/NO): NO